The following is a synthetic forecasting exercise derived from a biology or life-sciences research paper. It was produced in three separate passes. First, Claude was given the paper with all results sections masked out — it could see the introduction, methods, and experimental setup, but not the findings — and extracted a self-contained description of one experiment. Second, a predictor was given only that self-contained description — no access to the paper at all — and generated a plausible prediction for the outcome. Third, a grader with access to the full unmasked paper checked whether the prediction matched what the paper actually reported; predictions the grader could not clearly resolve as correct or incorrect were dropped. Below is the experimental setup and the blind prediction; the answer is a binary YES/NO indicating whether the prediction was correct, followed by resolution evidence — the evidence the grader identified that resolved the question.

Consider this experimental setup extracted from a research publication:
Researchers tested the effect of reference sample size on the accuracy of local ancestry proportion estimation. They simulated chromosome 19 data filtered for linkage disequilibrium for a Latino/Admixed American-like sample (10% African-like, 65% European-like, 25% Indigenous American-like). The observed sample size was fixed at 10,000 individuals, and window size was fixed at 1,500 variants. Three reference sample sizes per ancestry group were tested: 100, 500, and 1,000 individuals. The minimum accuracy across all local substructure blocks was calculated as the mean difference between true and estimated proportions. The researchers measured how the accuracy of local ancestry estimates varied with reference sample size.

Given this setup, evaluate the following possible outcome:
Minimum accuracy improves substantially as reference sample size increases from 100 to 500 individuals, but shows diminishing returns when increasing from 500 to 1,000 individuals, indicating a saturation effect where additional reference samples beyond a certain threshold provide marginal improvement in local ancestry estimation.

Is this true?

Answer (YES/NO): YES